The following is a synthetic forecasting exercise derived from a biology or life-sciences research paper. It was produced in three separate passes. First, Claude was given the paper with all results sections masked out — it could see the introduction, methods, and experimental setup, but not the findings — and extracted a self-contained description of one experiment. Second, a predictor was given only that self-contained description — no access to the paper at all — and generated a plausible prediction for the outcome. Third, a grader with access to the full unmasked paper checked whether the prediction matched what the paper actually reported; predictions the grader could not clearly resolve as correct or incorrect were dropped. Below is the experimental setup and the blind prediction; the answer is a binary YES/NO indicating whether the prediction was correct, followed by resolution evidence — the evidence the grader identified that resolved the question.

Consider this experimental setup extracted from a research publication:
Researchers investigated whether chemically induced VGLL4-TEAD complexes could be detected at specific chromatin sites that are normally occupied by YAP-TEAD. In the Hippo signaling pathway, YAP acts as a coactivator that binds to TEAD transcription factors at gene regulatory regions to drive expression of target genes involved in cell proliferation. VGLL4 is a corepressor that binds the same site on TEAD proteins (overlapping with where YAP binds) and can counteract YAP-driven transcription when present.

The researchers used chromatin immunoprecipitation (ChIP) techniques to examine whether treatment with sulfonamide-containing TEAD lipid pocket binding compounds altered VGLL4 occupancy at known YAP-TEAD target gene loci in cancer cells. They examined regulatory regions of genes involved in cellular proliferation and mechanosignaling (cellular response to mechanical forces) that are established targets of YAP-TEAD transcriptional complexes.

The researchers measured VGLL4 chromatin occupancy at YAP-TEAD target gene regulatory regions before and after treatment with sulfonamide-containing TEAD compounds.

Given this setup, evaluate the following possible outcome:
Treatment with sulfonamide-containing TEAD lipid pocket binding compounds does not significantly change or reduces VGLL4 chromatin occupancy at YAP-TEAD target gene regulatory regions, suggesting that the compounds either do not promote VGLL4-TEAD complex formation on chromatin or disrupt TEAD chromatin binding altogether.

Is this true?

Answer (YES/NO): NO